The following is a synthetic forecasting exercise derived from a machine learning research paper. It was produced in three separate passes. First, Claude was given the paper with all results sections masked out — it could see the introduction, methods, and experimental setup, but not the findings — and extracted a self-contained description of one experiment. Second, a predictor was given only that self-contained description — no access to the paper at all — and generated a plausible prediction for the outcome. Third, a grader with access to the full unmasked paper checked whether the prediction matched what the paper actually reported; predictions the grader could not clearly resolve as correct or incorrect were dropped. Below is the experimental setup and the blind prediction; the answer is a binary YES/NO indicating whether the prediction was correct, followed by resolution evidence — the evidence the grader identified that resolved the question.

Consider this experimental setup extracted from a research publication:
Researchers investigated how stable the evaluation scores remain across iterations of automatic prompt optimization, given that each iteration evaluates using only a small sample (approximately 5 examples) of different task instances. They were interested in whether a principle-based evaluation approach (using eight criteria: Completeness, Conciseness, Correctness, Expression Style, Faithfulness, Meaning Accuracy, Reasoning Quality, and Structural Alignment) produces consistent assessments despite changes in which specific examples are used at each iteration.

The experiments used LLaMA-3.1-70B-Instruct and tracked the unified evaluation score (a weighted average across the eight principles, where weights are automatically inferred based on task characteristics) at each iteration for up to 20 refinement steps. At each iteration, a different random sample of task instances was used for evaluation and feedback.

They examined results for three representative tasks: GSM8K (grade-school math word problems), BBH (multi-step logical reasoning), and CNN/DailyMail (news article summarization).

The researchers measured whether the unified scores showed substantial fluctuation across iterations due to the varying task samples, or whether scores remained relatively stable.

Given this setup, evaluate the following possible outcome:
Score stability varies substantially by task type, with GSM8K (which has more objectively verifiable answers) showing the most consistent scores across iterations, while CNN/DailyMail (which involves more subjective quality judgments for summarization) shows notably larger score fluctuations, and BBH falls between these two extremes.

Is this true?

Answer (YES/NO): NO